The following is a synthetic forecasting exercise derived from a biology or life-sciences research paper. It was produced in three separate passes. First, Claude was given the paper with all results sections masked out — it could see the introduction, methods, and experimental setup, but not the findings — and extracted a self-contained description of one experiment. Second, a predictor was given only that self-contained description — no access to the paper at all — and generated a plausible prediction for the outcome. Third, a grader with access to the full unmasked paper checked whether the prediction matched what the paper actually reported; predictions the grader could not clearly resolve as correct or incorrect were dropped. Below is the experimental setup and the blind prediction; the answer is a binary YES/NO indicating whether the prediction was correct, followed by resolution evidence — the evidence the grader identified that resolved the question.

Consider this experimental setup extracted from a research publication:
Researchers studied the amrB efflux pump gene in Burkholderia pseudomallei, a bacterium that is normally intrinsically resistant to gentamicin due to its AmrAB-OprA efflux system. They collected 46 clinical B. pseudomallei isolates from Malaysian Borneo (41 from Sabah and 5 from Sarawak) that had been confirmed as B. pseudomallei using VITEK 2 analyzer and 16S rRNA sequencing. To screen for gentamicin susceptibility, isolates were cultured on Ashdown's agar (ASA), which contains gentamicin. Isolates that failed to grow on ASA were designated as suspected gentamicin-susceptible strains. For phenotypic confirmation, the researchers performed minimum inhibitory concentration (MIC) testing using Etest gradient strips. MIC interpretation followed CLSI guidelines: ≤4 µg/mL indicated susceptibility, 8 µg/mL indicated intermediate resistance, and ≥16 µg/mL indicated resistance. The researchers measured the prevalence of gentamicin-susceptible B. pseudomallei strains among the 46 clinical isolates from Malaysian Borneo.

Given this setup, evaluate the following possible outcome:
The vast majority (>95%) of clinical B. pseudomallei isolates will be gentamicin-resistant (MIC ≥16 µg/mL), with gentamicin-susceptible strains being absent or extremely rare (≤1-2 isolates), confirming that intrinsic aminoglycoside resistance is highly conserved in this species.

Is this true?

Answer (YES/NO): NO